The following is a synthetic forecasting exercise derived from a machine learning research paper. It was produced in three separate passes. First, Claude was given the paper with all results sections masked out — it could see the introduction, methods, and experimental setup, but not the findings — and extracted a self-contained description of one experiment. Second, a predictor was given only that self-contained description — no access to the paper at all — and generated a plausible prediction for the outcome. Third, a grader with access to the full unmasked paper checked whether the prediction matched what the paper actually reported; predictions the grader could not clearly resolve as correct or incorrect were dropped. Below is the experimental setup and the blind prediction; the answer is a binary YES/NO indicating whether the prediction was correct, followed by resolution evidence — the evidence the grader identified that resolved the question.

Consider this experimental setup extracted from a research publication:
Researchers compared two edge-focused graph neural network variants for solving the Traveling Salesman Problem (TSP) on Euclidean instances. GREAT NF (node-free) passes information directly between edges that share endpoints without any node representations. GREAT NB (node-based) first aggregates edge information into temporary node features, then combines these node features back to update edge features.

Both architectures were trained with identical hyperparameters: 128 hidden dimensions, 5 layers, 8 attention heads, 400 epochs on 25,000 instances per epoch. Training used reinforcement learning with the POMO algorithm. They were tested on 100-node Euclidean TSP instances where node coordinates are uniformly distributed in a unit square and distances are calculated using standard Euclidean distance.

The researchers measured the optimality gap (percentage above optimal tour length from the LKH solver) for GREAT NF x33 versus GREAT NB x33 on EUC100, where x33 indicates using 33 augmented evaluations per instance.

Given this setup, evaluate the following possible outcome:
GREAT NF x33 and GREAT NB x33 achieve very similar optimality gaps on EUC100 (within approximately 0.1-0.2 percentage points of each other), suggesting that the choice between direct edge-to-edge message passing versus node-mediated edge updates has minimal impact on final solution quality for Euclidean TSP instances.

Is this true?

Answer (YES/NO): YES